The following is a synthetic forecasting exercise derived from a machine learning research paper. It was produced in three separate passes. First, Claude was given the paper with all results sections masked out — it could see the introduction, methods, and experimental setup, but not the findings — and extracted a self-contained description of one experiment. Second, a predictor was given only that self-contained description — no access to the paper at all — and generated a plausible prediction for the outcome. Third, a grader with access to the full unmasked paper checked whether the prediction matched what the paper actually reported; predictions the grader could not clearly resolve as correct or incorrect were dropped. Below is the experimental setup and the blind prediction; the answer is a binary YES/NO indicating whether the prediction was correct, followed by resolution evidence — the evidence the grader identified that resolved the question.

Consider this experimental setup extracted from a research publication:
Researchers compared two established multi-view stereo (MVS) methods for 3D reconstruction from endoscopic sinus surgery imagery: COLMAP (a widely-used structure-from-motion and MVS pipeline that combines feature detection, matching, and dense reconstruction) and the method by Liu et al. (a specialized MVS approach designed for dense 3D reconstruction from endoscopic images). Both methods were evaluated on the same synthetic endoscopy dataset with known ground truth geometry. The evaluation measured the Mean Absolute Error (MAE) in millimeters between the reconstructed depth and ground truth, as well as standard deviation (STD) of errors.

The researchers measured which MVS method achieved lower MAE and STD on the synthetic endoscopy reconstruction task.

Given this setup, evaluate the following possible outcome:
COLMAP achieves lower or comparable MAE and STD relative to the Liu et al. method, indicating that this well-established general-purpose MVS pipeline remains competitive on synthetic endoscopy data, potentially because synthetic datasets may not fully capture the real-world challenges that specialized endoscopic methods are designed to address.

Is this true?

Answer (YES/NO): NO